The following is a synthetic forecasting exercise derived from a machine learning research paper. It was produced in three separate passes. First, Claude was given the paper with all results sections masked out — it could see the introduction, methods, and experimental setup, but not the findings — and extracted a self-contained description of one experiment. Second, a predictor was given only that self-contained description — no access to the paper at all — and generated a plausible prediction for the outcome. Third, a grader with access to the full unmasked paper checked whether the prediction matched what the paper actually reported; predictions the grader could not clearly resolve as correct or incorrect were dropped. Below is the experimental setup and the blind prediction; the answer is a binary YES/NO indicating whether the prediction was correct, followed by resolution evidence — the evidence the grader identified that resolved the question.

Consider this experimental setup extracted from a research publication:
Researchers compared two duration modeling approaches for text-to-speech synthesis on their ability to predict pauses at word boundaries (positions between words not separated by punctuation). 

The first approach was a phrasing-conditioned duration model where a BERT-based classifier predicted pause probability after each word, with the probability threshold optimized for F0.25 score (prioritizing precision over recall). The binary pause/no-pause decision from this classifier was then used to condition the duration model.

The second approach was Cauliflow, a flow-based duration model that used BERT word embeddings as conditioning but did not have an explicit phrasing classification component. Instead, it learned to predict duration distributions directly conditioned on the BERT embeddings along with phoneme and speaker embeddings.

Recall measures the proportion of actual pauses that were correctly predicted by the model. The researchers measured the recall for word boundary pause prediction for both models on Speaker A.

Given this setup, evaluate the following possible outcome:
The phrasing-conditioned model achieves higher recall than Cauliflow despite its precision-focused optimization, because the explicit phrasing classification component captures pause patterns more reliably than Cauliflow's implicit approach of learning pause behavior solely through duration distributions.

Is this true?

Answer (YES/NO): YES